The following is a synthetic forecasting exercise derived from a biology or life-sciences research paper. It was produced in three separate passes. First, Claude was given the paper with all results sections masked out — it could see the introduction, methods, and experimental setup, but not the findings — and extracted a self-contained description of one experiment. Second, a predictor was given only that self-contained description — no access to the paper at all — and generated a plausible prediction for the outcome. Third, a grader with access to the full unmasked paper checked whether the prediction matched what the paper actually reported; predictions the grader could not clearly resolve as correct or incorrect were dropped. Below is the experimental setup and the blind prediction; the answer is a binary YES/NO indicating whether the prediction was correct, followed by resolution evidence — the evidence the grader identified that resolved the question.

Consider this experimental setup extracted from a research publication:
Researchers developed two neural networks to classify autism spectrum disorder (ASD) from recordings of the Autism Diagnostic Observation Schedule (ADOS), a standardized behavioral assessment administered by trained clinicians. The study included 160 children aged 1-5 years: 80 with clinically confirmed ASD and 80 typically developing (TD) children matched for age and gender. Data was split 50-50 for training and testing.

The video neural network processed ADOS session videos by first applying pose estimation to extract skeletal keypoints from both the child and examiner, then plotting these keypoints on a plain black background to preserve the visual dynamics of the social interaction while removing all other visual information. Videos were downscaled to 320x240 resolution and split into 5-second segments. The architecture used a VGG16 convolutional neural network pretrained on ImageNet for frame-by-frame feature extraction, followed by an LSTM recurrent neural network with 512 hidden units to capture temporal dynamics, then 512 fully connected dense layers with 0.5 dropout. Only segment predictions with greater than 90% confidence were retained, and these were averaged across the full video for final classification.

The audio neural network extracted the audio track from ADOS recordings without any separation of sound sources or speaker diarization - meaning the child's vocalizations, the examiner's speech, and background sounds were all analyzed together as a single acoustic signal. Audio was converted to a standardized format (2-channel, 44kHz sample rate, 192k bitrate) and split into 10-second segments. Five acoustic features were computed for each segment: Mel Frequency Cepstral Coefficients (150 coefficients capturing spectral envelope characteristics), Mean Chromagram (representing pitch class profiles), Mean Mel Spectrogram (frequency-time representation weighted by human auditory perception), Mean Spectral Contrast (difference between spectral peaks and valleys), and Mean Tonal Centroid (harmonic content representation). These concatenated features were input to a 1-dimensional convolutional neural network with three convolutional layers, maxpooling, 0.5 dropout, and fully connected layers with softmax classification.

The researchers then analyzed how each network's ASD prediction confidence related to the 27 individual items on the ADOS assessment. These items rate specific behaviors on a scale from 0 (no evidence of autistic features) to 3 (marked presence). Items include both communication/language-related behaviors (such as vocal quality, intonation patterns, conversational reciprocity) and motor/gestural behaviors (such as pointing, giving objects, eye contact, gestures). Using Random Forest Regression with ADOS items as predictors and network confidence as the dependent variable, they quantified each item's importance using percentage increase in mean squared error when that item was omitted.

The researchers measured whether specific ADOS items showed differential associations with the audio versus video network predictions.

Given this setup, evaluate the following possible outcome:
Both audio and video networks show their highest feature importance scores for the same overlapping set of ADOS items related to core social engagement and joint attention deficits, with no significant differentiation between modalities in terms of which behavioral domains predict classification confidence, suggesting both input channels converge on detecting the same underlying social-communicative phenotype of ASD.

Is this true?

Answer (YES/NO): NO